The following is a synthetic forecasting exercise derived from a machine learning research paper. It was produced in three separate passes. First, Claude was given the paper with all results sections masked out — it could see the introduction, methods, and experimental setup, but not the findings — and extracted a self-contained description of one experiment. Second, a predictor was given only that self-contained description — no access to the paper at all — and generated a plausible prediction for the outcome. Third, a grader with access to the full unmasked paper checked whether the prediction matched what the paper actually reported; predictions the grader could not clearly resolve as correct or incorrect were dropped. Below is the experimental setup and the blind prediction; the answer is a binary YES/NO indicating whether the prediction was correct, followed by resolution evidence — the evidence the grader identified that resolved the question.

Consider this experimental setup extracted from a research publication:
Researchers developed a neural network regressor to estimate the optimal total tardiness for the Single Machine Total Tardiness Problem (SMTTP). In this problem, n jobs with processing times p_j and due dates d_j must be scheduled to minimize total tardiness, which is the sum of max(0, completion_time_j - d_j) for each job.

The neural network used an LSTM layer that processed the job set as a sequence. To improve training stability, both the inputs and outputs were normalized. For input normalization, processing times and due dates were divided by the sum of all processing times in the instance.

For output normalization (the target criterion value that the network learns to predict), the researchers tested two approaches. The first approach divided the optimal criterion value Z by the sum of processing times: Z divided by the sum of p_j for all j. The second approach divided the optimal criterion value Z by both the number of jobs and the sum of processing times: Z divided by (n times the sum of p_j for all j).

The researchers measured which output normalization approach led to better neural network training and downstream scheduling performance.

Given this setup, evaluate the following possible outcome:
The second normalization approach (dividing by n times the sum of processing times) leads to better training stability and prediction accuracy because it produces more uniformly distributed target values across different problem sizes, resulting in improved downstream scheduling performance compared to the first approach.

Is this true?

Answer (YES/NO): NO